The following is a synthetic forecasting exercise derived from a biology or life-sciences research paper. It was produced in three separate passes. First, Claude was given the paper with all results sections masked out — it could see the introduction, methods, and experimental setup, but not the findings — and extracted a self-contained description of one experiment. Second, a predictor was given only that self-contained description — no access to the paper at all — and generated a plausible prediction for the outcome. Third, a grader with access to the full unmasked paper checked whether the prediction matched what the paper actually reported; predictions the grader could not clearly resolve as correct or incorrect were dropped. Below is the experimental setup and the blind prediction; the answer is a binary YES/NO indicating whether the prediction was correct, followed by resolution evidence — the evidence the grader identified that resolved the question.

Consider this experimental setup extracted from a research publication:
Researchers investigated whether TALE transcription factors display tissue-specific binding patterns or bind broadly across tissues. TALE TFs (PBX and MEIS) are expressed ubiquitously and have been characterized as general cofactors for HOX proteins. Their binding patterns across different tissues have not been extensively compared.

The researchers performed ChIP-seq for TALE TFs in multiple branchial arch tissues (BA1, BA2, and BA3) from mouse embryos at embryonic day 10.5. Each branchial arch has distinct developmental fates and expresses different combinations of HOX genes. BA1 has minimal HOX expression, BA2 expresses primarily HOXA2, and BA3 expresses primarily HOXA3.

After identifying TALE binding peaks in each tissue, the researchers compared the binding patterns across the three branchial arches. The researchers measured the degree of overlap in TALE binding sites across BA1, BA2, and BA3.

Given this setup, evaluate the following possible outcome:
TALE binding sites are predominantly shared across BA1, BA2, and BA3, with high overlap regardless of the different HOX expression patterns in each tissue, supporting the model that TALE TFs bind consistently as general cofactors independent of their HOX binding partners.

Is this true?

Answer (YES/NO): YES